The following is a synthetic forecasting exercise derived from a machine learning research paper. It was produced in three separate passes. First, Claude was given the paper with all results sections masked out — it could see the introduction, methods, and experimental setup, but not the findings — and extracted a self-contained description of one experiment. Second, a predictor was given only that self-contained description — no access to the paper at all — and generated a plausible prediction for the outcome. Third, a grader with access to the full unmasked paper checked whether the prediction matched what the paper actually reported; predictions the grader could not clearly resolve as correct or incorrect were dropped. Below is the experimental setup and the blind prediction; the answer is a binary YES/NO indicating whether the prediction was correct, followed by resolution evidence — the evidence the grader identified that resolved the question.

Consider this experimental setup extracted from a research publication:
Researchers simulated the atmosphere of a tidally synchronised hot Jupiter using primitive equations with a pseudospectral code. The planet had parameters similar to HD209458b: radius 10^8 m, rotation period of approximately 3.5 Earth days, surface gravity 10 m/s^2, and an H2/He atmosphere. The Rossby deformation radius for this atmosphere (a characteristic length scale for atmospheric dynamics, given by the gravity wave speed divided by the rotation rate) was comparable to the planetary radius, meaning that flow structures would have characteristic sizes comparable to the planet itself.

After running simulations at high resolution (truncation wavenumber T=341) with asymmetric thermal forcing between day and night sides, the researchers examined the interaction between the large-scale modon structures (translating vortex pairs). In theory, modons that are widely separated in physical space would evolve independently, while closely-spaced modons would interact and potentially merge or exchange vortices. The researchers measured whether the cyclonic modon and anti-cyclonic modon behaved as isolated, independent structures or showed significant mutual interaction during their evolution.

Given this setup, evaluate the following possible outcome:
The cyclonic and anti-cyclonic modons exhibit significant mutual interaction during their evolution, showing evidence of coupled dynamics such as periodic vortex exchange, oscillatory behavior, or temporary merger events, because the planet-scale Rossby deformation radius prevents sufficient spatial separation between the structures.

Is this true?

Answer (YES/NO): YES